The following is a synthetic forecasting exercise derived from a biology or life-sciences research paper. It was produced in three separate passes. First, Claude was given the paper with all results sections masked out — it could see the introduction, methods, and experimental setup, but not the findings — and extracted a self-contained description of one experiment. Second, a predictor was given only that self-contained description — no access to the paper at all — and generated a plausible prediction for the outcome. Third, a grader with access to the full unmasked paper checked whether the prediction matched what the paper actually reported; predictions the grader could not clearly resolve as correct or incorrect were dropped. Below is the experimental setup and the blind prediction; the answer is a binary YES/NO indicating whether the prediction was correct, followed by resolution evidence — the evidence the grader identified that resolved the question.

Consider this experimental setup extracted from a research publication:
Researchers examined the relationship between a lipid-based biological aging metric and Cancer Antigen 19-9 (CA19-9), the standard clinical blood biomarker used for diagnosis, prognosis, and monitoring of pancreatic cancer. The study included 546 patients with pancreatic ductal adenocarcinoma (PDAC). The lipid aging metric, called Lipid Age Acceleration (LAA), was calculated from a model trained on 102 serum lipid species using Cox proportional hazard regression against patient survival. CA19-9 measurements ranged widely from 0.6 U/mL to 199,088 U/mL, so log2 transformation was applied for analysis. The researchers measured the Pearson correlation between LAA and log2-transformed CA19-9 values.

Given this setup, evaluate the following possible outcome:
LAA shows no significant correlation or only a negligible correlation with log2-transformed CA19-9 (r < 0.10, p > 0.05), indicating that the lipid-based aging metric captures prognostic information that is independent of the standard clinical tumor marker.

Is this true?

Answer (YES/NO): NO